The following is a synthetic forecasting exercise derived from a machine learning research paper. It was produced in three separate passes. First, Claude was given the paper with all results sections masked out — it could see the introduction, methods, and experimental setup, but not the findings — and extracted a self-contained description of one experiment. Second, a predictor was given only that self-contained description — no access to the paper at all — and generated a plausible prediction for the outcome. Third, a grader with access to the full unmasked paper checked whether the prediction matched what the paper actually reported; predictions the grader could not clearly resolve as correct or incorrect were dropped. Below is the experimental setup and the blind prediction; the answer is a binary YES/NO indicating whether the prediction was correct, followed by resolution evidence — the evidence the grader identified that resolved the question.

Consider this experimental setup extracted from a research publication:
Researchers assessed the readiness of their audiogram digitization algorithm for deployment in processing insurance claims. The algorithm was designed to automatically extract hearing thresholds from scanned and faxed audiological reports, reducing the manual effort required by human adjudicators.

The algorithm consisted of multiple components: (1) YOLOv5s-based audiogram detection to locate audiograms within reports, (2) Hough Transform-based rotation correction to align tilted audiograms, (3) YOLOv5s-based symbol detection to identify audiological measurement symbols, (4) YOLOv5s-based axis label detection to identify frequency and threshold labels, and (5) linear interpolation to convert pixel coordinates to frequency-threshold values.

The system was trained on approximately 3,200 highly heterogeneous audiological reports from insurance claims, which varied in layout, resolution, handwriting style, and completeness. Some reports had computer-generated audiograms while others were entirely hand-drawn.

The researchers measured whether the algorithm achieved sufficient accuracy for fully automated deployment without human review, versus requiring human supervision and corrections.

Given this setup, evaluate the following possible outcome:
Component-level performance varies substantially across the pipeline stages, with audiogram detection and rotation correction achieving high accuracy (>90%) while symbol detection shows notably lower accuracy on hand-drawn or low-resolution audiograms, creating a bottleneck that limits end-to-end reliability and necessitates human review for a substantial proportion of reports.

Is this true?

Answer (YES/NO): NO